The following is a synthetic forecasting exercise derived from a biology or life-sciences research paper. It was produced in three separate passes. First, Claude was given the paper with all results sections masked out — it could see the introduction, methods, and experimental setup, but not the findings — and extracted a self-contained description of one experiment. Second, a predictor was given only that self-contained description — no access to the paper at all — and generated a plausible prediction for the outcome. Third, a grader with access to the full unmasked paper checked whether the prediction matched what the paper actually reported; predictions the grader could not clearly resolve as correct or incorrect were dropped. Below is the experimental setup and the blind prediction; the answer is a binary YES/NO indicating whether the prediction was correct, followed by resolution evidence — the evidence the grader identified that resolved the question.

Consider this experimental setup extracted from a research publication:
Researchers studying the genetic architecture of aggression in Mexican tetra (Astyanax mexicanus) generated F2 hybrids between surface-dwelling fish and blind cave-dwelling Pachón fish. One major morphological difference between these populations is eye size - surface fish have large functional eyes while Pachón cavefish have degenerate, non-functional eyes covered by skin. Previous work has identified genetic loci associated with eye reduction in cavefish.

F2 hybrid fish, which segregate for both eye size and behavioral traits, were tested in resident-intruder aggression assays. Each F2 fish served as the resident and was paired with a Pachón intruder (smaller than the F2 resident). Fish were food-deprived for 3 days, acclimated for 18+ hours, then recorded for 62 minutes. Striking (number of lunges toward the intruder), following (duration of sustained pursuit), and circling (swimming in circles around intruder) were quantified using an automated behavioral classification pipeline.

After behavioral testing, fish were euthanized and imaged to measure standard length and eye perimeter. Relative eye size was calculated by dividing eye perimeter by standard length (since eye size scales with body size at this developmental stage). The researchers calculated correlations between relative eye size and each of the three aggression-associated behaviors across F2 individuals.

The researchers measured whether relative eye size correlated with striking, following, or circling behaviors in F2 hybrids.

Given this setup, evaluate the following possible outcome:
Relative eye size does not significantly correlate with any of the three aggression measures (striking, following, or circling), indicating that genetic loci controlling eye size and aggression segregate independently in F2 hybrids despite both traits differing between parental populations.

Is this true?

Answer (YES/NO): NO